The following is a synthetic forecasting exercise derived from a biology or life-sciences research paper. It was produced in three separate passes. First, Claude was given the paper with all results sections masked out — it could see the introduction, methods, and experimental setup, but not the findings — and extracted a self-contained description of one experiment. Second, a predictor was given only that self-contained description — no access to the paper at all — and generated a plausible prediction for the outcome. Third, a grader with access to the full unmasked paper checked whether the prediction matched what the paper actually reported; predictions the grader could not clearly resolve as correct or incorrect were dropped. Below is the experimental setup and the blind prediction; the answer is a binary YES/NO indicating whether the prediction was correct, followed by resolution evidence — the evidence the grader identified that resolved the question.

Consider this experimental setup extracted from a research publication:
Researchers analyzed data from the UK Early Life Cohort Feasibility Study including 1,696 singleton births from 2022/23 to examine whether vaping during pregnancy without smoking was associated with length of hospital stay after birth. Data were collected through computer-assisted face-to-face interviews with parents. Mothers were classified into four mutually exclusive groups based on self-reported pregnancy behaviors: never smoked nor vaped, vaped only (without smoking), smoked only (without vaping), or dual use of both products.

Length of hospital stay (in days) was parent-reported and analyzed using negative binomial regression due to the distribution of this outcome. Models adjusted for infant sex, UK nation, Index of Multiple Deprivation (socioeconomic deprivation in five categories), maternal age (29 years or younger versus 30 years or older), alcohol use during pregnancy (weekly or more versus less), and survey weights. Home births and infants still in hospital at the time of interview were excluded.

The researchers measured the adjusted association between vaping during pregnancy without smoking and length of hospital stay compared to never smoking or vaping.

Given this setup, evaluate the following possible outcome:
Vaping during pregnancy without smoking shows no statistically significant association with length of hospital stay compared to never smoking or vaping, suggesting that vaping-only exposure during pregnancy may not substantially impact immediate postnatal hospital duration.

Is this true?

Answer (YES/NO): YES